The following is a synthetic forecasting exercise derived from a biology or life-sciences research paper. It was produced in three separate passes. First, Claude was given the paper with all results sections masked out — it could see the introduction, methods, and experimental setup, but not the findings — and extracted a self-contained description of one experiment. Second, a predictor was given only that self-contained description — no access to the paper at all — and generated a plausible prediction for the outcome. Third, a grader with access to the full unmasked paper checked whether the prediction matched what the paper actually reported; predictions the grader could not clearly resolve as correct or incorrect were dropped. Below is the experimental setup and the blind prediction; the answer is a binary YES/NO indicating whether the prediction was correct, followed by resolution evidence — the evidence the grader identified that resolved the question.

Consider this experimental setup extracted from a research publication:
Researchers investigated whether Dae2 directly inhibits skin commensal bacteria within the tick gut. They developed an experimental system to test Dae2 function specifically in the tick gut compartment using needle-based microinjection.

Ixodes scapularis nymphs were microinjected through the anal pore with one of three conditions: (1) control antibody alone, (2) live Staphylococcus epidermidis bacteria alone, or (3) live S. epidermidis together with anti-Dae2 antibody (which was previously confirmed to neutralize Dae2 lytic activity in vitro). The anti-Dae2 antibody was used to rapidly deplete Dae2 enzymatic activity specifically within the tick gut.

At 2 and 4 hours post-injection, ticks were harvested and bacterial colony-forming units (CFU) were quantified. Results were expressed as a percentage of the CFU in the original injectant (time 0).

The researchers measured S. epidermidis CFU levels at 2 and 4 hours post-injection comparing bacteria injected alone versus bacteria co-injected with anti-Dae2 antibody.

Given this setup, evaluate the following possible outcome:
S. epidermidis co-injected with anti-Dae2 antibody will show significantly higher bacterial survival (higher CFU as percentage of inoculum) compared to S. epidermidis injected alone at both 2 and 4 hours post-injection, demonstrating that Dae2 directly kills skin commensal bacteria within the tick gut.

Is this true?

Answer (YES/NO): NO